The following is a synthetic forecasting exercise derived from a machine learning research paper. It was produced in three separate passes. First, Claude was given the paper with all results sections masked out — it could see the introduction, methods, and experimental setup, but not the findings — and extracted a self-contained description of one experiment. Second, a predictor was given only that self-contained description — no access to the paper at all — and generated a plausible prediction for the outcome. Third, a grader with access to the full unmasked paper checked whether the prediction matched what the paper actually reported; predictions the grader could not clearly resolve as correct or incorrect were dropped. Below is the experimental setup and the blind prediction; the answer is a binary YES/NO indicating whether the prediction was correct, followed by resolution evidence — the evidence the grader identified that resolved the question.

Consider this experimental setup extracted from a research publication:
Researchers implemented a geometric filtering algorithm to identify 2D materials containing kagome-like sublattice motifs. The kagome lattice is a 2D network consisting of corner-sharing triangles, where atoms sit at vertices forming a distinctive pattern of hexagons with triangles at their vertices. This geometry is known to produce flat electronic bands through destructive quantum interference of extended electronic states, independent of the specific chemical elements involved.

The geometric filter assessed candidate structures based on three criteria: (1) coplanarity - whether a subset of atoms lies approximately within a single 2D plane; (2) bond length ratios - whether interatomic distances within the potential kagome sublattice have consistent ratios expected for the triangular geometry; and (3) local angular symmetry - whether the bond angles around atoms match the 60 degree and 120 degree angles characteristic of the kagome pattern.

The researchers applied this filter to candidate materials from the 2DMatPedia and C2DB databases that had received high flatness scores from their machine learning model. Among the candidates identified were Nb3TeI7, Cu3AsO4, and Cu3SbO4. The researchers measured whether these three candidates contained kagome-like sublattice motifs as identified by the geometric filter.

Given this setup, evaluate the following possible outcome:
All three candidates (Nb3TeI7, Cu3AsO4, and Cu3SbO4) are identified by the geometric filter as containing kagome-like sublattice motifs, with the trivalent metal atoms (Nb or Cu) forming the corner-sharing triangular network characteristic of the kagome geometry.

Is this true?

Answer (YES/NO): YES